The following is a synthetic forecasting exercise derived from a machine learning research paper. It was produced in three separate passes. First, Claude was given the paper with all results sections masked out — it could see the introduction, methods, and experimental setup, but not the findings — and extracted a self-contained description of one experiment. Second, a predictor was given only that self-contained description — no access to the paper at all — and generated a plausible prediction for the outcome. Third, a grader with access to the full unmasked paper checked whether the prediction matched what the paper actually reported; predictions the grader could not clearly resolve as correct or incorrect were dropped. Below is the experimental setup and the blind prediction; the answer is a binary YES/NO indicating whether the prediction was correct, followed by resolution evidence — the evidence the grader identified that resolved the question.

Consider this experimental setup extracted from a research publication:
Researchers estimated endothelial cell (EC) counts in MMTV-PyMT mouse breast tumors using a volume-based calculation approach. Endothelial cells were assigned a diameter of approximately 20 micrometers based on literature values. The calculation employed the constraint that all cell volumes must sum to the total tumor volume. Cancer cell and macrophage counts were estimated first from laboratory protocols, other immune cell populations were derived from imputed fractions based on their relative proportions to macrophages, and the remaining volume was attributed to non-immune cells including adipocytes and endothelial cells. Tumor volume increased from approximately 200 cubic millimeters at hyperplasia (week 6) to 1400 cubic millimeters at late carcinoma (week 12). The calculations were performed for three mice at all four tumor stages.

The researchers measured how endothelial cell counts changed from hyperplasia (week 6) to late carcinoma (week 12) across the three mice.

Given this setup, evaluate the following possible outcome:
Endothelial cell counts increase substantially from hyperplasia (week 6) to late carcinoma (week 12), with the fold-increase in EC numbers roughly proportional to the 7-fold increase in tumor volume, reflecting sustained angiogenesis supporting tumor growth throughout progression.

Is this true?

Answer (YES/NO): NO